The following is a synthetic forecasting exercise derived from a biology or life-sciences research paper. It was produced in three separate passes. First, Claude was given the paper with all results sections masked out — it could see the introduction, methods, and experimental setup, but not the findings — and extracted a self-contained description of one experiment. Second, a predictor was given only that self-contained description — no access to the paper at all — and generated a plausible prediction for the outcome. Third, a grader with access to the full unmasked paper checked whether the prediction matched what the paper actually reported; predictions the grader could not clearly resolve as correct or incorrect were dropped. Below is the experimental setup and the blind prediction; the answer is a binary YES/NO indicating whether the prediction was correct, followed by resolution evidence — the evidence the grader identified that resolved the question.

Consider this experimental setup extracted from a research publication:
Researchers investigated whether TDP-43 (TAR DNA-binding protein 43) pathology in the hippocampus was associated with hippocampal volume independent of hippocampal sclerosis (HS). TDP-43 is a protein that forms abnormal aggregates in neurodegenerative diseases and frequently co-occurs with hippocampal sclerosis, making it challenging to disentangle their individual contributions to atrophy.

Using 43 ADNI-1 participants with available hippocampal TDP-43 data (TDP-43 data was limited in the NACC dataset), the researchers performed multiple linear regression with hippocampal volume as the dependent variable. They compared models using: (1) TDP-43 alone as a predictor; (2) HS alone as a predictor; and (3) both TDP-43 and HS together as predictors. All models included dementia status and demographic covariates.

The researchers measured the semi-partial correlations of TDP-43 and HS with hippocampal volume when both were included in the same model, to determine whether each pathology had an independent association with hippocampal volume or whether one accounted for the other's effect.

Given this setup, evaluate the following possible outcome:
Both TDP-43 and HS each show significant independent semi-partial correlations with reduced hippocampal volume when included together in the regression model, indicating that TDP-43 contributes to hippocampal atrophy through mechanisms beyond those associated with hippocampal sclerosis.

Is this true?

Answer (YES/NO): NO